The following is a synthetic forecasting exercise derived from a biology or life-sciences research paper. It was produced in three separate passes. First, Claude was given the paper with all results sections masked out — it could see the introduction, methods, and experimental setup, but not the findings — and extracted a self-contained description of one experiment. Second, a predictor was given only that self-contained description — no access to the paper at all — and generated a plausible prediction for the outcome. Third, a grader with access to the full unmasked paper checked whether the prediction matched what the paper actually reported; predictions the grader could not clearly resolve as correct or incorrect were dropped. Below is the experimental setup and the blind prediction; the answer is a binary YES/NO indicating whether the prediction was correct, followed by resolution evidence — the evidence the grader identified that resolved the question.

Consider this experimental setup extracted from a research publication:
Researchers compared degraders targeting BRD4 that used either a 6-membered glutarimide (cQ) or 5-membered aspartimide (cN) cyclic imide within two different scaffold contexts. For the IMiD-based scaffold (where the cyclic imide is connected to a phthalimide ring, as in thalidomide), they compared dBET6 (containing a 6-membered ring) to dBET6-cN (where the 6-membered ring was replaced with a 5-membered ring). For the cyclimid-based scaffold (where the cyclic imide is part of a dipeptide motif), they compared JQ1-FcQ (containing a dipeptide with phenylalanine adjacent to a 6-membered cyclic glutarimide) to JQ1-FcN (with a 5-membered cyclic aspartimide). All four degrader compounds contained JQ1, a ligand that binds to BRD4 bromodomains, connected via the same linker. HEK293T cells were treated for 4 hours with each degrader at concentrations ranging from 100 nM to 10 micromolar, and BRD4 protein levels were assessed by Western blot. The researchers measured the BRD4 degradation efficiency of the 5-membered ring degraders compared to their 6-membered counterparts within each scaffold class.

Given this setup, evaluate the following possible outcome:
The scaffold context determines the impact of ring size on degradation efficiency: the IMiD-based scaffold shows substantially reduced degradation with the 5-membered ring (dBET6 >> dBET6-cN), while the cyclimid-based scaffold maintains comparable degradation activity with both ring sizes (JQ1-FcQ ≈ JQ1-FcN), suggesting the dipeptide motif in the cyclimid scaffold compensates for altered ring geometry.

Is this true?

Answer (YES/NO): YES